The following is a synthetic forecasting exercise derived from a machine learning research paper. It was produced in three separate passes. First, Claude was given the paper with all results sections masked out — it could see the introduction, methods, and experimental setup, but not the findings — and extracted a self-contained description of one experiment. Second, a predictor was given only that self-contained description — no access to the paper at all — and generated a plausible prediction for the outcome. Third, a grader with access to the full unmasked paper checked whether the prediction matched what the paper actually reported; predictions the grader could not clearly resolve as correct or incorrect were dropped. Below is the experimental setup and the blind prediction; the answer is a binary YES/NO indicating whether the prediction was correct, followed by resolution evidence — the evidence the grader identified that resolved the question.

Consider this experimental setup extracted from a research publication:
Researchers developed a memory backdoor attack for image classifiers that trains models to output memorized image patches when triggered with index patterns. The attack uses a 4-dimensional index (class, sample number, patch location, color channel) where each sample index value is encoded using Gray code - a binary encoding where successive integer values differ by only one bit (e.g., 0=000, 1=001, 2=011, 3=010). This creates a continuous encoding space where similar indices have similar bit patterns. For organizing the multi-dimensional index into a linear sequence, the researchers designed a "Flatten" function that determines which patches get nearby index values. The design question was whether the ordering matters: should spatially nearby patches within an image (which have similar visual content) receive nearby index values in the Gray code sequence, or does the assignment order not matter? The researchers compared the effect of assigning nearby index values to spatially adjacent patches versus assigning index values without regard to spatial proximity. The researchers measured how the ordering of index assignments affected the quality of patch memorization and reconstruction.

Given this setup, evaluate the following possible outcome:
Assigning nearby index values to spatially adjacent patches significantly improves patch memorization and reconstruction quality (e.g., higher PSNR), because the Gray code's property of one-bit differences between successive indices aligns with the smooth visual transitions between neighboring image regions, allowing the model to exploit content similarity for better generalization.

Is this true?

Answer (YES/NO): NO